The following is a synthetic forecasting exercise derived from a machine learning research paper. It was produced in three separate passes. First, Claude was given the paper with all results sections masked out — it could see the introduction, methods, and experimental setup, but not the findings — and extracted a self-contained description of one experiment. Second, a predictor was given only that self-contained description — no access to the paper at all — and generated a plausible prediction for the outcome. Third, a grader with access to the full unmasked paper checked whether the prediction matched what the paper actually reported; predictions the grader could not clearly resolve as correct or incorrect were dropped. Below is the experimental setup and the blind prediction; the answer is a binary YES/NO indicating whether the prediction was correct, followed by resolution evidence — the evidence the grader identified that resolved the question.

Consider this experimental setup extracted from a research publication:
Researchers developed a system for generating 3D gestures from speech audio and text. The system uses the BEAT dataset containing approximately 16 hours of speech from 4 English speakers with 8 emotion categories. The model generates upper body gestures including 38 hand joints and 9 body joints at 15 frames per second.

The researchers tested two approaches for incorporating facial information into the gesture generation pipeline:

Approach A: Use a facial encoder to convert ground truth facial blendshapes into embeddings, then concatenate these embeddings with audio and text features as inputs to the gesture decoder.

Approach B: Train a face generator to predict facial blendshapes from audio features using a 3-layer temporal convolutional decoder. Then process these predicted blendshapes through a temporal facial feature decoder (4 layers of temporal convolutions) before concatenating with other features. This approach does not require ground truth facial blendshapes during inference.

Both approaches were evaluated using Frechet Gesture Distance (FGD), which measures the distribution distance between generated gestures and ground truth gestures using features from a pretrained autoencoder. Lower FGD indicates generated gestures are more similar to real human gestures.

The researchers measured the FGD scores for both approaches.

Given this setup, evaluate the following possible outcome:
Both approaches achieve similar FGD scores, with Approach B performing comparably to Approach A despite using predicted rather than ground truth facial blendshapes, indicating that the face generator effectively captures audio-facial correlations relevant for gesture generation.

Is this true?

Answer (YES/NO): NO